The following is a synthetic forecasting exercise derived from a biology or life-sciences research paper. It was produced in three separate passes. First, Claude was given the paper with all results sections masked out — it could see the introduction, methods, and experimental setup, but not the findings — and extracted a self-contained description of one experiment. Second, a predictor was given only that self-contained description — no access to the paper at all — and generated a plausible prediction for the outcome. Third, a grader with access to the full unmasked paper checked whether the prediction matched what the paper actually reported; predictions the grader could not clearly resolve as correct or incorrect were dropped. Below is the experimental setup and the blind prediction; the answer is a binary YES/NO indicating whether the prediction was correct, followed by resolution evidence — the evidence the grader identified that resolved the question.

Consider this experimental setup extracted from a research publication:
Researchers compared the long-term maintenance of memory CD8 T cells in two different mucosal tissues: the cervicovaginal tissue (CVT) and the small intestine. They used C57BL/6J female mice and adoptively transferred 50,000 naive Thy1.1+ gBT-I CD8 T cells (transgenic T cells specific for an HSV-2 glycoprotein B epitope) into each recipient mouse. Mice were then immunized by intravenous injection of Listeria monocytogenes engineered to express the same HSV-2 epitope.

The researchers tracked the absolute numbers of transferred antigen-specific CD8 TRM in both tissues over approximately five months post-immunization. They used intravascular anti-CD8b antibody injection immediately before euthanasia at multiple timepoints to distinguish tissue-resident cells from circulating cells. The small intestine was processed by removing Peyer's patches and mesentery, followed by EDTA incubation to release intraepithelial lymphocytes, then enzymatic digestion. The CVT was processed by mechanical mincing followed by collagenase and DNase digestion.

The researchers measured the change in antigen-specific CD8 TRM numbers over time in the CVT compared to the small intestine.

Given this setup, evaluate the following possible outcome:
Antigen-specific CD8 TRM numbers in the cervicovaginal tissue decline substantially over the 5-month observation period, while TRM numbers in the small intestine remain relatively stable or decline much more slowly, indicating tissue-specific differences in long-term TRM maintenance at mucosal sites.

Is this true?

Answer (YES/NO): YES